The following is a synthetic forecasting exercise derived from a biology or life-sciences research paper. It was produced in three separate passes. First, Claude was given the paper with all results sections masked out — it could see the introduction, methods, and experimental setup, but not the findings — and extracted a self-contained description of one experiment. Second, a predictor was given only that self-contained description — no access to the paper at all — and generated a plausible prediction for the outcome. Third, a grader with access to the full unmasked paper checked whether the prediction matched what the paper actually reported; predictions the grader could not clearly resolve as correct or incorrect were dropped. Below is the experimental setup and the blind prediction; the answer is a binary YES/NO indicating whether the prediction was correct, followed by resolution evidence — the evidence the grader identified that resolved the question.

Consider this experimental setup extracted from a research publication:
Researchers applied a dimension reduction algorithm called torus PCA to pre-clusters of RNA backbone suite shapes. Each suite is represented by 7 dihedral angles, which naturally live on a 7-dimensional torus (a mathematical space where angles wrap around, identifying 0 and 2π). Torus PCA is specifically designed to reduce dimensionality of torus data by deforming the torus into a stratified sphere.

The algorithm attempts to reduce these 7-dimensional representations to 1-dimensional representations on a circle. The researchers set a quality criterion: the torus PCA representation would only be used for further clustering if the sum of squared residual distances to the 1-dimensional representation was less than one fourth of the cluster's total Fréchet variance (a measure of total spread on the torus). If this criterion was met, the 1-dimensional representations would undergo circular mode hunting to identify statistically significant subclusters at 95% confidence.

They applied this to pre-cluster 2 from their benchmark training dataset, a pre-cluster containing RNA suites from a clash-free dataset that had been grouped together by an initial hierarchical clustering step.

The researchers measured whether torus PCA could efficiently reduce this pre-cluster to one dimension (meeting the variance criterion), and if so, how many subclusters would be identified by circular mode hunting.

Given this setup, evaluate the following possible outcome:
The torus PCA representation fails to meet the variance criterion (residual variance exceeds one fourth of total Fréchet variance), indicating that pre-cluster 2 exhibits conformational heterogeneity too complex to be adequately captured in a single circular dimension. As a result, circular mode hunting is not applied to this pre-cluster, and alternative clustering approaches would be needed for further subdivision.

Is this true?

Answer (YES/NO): NO